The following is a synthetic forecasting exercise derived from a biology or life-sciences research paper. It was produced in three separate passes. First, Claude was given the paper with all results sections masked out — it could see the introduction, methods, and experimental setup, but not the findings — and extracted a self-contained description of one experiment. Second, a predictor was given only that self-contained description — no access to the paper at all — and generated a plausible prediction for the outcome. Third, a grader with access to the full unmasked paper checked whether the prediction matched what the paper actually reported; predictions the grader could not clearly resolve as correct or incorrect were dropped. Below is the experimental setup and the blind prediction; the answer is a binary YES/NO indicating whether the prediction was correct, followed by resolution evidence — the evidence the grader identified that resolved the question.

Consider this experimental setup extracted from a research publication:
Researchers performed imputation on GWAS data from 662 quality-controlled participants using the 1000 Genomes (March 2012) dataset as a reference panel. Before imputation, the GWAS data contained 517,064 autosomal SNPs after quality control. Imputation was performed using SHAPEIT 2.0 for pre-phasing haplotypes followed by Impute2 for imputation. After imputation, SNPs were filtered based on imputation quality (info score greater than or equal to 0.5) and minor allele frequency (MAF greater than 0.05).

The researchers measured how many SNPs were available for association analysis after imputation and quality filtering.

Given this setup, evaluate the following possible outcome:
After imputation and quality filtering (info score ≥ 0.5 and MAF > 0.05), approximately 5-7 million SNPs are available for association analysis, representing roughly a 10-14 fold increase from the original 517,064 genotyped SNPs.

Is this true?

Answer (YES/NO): YES